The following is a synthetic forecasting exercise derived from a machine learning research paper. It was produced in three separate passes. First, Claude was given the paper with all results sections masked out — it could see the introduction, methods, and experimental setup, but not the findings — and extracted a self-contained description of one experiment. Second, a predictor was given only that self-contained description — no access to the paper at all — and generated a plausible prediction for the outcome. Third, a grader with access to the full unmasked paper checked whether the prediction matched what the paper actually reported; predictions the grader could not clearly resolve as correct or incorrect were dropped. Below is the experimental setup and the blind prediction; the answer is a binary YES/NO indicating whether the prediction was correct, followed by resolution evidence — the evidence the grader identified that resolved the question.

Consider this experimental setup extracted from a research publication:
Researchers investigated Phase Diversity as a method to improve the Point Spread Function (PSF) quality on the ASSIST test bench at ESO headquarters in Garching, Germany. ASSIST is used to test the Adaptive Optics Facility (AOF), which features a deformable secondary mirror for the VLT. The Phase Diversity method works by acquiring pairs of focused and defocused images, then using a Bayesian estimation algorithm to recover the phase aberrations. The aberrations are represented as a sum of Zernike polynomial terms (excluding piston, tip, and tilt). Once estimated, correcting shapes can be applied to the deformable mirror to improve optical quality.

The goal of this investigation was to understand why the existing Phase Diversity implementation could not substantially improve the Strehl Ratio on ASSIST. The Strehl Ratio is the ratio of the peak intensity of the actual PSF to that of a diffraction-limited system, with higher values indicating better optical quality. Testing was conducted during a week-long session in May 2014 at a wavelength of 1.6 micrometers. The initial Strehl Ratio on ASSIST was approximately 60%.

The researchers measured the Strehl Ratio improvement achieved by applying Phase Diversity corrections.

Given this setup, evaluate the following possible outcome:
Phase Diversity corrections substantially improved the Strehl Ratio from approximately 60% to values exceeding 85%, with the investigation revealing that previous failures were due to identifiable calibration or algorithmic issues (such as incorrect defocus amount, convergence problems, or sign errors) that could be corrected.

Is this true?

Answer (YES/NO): NO